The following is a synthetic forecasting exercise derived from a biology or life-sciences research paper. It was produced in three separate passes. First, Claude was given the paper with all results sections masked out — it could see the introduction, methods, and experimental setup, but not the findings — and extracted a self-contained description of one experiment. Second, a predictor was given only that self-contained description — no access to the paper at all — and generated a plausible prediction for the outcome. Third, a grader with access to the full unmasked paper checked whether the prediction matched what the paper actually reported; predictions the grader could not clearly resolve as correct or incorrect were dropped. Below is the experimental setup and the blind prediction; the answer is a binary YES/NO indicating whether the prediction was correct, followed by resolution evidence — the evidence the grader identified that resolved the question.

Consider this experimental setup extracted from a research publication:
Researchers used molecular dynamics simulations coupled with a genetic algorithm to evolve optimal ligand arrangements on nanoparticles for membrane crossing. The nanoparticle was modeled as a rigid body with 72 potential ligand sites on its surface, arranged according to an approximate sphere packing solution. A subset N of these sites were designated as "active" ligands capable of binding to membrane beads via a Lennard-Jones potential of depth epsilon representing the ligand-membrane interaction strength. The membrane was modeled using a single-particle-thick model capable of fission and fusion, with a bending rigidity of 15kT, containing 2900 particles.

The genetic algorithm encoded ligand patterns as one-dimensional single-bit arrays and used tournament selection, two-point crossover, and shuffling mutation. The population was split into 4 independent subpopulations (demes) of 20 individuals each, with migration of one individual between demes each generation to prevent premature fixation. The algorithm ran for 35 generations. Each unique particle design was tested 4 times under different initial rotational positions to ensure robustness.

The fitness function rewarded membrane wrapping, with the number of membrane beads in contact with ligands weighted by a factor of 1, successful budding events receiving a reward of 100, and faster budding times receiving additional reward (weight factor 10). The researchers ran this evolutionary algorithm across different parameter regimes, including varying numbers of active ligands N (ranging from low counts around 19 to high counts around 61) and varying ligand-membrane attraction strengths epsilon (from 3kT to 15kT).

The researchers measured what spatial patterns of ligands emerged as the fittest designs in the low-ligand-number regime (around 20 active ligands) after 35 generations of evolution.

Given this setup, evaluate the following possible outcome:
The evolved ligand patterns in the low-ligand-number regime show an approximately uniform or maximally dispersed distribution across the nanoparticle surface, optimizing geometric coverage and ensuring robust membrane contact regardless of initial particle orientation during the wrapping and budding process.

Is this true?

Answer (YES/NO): NO